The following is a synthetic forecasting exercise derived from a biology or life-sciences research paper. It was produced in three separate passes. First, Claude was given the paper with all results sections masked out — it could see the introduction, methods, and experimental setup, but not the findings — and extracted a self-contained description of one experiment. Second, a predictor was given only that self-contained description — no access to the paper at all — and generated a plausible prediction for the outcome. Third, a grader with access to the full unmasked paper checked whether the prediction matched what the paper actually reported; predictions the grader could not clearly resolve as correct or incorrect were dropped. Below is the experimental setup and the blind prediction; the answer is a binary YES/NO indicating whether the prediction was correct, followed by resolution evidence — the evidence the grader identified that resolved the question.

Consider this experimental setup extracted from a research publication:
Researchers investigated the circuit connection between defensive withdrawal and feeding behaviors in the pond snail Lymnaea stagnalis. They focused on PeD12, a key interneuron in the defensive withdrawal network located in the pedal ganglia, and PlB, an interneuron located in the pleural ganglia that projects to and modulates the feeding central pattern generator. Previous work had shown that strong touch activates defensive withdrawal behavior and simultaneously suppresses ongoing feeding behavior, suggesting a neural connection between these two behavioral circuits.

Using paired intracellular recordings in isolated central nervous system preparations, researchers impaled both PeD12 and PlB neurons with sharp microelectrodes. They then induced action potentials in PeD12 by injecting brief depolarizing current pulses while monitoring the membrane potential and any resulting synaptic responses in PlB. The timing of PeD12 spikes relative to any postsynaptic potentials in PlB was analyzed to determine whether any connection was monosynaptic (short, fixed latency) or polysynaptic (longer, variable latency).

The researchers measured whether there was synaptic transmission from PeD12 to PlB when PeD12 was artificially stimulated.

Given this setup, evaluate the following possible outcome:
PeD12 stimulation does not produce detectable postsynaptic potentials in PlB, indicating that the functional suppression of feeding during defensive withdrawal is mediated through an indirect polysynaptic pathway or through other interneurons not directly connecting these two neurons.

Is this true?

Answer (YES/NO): NO